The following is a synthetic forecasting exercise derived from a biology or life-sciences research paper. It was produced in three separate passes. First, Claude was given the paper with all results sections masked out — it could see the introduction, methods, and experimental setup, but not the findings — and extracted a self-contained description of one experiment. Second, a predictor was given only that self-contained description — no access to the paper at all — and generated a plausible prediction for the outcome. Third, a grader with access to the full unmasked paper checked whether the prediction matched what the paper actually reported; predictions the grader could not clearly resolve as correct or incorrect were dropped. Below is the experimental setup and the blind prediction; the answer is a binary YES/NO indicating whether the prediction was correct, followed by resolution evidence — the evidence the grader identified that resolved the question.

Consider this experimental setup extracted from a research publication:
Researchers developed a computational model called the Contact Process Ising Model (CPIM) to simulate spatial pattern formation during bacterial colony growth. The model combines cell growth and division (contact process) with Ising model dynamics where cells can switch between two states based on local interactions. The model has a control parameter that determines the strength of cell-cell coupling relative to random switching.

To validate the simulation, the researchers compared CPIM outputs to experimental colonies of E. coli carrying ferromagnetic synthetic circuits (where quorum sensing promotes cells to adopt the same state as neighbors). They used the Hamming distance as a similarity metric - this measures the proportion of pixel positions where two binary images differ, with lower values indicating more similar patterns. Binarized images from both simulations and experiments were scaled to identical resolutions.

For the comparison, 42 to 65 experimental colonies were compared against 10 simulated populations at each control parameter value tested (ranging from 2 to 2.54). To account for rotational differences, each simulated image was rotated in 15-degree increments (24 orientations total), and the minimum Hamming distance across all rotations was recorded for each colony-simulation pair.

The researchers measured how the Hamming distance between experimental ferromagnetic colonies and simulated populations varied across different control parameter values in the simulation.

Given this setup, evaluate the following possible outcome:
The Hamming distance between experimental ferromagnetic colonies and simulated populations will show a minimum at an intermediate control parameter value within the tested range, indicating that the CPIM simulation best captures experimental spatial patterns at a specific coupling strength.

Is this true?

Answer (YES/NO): YES